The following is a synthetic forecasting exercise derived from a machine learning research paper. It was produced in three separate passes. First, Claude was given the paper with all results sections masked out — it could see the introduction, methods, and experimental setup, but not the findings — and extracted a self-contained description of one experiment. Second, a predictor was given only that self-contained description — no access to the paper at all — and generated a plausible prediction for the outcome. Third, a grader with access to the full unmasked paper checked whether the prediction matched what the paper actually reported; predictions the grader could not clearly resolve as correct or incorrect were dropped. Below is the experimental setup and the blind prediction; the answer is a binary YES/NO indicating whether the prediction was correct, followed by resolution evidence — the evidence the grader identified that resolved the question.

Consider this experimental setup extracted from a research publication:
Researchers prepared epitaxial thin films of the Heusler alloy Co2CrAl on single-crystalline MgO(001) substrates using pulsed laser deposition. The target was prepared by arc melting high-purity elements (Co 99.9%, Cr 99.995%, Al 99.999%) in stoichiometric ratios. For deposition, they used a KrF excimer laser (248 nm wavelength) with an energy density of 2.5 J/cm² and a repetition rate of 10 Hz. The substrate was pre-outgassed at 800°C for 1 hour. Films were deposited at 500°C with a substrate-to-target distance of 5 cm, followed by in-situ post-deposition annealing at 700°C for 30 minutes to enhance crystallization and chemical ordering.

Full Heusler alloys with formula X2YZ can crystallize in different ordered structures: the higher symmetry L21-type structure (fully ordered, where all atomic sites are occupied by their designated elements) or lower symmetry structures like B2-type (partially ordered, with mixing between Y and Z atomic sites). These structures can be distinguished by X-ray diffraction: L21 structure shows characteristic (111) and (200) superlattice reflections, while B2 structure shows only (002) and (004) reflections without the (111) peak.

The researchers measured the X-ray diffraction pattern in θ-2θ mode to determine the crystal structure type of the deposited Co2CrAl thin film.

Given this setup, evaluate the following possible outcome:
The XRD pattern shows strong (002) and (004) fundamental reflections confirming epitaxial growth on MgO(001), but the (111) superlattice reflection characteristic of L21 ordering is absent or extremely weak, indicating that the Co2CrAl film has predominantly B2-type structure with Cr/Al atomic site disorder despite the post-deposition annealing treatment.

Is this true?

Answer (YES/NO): YES